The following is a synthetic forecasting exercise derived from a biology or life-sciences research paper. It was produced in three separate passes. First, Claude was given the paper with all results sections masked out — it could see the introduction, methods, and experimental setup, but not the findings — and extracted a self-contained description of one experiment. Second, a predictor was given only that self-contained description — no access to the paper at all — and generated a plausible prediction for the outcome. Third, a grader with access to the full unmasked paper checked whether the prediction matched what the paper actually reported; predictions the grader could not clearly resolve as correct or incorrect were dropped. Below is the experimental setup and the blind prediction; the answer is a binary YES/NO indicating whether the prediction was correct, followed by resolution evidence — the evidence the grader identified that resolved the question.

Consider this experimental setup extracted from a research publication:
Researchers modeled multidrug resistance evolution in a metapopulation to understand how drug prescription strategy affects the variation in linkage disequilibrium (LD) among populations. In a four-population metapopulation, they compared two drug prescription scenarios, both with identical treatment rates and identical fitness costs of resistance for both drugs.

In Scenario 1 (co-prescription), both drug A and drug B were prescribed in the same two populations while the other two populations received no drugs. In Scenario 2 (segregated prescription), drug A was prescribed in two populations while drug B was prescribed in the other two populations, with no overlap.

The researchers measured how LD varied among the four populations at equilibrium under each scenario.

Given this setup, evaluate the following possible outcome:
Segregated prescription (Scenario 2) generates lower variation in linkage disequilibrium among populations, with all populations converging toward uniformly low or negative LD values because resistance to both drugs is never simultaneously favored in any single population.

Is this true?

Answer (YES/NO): YES